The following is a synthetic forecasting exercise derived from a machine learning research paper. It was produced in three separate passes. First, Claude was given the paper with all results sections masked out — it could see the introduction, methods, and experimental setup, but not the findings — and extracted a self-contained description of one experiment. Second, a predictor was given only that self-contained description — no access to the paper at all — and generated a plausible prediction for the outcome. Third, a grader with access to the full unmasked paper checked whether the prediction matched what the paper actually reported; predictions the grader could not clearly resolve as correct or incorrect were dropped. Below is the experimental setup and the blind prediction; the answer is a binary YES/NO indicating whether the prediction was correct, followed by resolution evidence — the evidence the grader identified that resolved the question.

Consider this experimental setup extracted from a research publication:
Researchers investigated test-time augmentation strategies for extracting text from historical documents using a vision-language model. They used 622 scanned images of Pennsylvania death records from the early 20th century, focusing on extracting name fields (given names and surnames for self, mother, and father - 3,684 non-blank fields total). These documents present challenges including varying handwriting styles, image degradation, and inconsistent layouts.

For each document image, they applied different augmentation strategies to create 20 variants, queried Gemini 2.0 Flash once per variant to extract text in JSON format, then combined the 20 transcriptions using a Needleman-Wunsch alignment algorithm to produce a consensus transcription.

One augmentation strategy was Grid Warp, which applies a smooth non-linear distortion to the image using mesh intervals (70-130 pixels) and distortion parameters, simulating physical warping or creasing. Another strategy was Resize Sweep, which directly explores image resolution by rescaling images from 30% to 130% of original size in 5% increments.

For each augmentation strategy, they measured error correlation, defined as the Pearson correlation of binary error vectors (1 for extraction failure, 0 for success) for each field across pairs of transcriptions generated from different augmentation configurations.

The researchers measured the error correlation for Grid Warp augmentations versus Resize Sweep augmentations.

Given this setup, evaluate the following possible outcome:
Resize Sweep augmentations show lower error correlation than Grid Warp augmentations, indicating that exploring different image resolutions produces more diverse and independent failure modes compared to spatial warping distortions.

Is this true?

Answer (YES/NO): NO